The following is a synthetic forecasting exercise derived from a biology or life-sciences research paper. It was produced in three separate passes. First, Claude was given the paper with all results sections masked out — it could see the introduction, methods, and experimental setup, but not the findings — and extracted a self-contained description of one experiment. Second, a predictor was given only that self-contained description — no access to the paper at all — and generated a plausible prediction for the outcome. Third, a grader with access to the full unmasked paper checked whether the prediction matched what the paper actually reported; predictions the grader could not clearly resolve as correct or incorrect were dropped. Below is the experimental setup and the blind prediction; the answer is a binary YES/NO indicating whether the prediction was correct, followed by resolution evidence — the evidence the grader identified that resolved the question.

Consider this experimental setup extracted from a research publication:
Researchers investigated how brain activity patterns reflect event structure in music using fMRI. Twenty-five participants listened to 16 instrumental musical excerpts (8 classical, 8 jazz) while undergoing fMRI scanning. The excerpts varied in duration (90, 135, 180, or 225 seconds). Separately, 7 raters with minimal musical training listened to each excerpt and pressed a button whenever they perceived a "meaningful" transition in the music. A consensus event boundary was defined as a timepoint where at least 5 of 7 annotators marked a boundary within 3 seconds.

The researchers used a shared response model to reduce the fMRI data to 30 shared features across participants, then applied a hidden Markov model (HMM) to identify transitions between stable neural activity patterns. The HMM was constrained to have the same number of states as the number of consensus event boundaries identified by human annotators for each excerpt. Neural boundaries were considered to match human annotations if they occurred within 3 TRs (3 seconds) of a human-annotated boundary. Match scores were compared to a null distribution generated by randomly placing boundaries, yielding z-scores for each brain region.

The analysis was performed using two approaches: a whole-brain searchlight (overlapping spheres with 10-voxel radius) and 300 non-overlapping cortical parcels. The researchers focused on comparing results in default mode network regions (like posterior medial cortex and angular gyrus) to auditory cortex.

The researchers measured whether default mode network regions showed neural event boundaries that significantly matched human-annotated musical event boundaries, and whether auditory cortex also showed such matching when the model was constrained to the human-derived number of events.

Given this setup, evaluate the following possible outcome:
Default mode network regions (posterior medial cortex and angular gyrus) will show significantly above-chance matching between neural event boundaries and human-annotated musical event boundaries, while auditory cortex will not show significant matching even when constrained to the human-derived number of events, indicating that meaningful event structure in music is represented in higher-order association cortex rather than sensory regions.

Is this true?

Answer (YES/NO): NO